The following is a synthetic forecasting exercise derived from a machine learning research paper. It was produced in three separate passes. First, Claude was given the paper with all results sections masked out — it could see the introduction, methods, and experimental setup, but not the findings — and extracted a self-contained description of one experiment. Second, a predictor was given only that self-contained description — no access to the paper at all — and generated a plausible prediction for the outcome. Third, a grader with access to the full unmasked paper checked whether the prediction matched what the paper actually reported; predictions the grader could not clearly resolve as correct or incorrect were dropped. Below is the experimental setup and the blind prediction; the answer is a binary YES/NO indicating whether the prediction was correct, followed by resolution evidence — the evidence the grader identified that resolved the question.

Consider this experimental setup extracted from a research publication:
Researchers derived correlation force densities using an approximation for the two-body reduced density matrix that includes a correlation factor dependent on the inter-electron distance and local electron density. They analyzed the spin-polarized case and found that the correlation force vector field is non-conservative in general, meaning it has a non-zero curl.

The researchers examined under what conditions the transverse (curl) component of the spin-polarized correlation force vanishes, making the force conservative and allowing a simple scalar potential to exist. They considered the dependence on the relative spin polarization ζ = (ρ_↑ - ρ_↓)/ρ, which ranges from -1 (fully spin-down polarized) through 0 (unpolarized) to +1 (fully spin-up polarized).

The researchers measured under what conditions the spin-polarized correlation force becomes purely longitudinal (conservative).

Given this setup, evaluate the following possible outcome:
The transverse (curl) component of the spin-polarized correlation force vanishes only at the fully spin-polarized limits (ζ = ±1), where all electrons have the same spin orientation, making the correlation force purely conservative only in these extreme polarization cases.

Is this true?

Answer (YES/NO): NO